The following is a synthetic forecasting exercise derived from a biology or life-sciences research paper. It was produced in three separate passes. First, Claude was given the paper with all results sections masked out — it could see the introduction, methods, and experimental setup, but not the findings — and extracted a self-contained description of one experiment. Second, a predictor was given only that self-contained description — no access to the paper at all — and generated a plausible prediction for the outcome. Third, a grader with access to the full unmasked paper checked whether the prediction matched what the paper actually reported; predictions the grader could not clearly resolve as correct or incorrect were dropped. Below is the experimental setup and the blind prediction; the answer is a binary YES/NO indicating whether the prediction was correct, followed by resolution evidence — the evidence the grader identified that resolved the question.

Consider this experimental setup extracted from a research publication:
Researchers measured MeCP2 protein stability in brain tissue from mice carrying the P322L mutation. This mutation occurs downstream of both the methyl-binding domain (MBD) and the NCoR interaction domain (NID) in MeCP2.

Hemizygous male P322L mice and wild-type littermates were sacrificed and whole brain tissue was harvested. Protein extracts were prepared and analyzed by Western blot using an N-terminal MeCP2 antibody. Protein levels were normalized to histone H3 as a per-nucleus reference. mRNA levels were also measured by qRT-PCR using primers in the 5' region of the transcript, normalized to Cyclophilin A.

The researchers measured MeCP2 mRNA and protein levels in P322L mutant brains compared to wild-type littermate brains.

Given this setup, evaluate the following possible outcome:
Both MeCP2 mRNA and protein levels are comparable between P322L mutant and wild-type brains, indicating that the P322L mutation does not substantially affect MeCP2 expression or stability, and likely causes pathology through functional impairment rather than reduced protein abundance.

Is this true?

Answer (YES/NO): NO